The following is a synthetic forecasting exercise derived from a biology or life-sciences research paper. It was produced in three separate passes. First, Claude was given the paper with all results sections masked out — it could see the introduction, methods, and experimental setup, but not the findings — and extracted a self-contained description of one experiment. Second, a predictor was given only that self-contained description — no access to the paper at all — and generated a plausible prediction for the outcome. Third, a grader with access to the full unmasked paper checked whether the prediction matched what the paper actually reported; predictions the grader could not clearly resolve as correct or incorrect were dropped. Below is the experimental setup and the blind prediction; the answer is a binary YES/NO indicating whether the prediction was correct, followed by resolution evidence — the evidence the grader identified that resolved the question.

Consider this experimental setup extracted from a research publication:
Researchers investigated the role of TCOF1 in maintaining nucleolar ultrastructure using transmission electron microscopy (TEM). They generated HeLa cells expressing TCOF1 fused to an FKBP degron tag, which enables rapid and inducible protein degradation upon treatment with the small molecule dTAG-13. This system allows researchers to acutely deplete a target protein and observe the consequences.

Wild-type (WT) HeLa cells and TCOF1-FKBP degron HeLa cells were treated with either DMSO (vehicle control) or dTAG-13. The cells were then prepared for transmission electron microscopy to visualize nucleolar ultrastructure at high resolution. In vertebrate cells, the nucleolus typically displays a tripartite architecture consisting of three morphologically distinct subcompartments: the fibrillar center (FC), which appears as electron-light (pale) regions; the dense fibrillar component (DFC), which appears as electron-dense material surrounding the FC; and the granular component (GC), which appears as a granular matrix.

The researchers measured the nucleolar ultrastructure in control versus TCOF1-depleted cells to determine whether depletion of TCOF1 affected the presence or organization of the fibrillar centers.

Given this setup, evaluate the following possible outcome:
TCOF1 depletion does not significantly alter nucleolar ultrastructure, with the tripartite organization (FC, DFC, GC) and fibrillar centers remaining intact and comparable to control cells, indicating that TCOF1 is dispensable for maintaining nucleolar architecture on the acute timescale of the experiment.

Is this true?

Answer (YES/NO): NO